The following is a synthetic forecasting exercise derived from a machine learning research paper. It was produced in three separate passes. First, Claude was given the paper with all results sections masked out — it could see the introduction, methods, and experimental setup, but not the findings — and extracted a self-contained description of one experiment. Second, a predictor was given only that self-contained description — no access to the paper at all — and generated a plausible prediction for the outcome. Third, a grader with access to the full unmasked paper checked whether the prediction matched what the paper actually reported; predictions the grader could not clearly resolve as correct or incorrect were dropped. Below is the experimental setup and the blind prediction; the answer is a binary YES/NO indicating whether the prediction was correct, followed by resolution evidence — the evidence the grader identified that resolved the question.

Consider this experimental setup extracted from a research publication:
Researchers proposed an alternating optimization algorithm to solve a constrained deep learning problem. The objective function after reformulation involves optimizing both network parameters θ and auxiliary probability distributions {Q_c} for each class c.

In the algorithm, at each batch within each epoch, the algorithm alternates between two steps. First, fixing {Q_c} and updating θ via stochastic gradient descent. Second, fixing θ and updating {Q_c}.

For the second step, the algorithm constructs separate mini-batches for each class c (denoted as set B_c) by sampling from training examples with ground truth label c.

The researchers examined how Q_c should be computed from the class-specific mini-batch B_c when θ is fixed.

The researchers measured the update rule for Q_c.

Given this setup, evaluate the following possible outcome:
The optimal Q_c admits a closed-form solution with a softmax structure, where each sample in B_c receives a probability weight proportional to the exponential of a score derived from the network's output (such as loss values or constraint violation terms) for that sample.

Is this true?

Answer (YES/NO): NO